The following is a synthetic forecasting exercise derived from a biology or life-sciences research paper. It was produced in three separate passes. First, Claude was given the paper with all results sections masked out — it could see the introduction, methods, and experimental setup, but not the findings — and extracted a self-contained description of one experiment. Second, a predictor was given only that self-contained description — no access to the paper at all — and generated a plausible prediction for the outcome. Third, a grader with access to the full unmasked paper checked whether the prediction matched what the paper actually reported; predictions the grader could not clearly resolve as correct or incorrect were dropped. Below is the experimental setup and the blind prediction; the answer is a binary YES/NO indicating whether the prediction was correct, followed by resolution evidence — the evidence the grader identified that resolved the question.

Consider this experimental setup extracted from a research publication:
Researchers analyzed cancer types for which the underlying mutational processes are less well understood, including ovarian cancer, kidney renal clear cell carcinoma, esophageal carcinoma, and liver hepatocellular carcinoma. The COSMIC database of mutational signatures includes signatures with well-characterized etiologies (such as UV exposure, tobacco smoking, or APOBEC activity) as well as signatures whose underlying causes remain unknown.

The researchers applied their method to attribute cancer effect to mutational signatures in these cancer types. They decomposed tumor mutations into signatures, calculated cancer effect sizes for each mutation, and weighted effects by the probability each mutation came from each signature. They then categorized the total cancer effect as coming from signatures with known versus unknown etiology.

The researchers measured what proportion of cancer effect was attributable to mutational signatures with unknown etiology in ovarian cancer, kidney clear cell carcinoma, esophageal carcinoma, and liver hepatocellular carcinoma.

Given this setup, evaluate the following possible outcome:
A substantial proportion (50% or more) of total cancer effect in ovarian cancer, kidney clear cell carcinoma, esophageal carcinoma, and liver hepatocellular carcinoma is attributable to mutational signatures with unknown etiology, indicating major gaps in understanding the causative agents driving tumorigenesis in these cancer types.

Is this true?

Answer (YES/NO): YES